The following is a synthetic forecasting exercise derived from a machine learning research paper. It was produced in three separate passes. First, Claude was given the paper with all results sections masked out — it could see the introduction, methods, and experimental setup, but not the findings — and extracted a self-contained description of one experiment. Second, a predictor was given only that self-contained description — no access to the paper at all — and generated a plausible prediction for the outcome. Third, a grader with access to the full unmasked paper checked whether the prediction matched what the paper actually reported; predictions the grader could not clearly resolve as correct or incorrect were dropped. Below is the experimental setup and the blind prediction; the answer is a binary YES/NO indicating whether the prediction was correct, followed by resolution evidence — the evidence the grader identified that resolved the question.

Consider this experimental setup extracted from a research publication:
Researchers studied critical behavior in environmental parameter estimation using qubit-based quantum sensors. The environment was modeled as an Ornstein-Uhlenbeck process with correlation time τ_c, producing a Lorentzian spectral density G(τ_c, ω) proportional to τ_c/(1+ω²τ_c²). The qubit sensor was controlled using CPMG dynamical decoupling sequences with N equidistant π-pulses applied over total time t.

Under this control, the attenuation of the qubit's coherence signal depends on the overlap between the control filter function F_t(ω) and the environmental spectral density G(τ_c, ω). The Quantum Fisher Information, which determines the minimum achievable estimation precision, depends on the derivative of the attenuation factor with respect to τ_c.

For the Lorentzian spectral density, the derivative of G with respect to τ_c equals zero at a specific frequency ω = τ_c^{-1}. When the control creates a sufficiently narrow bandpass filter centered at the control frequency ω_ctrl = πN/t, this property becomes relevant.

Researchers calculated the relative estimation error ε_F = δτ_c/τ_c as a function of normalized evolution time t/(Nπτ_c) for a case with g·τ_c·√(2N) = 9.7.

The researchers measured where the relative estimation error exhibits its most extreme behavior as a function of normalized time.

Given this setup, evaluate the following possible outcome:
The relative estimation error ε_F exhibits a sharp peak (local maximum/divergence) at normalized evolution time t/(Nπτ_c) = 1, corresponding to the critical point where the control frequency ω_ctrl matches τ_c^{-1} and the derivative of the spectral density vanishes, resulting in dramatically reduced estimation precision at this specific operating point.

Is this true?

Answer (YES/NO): YES